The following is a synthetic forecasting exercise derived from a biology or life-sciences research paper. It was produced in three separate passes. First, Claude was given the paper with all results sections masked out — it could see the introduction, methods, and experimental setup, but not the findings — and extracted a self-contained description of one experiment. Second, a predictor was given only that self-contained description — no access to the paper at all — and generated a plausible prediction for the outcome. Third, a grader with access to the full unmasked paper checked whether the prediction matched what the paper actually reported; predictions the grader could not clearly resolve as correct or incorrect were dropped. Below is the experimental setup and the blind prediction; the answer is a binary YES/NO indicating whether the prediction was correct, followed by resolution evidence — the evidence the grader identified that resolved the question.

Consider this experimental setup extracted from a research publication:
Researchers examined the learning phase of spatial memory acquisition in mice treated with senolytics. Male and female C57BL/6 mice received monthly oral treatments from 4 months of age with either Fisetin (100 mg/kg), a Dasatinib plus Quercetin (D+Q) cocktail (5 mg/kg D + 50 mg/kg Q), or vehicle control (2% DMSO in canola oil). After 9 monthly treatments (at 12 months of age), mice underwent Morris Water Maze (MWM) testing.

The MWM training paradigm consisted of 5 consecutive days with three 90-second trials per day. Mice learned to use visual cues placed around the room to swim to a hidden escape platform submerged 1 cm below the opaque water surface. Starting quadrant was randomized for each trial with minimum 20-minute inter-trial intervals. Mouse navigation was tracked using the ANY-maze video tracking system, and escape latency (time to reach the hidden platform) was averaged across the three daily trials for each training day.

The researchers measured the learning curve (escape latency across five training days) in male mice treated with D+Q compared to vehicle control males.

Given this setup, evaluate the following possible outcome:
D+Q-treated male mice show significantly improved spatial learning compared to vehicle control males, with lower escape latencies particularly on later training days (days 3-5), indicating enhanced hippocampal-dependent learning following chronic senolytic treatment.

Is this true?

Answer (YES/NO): NO